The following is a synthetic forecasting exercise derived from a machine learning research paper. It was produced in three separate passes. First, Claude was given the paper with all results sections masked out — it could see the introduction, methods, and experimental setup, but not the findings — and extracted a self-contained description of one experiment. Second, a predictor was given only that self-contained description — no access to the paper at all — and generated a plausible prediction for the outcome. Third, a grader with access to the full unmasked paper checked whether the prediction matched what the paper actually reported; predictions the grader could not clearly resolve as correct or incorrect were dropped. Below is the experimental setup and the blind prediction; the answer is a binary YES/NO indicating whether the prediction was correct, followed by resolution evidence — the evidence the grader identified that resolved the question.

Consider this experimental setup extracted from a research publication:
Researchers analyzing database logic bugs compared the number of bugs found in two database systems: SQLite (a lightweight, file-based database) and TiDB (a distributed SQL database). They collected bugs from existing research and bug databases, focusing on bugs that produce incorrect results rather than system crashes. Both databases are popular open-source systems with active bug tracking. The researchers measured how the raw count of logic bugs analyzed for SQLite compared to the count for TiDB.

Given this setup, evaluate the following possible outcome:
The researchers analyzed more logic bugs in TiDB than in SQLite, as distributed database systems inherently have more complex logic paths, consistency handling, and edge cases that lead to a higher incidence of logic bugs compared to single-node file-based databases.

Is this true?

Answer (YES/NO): NO